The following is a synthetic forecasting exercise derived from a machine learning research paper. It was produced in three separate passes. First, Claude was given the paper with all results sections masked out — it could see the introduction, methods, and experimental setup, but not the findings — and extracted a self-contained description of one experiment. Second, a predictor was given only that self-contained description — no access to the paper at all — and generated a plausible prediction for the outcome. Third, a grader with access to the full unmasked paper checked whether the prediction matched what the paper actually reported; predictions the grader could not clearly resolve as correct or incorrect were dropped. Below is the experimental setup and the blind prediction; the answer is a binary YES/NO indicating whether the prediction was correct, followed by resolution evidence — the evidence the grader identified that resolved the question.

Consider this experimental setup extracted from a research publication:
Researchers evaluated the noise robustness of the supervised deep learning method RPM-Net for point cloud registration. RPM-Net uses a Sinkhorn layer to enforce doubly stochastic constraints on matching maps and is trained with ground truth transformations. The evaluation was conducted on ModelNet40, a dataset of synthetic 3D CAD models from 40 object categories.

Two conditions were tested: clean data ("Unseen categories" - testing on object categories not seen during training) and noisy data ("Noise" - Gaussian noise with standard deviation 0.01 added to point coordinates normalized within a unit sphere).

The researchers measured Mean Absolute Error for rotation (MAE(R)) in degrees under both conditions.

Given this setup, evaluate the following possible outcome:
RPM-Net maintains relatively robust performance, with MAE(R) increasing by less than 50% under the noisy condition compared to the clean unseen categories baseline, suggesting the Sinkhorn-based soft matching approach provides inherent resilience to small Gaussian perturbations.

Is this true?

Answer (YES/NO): YES